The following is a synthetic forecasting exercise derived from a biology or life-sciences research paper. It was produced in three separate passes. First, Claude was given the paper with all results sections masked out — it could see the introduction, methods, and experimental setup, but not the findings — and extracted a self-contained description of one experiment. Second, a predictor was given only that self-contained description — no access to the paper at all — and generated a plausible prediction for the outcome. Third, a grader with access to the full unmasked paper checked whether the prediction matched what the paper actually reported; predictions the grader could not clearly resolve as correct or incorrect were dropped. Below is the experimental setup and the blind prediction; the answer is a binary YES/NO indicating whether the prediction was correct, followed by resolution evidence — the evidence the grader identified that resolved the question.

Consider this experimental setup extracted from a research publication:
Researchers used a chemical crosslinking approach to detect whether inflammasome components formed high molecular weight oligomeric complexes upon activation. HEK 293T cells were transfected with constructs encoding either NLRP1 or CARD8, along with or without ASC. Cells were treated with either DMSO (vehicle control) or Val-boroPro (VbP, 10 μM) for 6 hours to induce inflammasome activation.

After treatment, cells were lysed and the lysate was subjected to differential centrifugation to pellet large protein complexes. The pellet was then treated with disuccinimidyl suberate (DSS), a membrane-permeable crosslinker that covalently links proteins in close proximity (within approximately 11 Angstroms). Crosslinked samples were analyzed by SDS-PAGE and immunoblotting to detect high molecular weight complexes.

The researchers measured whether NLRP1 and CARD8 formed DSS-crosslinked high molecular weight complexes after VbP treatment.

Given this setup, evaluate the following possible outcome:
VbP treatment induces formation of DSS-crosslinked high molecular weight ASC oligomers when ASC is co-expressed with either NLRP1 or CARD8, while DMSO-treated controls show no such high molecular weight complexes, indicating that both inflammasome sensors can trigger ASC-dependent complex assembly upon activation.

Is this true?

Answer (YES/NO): NO